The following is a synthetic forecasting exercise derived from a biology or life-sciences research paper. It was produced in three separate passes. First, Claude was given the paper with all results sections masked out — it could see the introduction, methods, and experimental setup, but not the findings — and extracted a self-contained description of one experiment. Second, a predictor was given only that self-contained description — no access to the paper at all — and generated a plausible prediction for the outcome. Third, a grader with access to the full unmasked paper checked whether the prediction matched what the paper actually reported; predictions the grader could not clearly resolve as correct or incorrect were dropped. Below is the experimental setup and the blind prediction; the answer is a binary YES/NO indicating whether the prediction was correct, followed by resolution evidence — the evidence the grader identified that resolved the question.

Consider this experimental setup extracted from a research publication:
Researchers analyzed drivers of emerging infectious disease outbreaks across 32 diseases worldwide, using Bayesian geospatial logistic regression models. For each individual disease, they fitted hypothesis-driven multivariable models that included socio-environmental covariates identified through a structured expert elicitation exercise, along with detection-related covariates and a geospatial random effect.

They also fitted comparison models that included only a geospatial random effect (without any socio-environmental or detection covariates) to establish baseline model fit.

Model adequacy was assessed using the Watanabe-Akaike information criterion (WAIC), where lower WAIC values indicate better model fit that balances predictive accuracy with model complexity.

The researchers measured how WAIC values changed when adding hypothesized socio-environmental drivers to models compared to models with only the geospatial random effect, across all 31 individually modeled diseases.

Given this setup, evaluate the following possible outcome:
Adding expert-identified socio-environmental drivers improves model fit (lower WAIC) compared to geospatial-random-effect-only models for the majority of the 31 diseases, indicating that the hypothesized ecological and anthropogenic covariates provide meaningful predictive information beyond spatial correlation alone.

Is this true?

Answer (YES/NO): YES